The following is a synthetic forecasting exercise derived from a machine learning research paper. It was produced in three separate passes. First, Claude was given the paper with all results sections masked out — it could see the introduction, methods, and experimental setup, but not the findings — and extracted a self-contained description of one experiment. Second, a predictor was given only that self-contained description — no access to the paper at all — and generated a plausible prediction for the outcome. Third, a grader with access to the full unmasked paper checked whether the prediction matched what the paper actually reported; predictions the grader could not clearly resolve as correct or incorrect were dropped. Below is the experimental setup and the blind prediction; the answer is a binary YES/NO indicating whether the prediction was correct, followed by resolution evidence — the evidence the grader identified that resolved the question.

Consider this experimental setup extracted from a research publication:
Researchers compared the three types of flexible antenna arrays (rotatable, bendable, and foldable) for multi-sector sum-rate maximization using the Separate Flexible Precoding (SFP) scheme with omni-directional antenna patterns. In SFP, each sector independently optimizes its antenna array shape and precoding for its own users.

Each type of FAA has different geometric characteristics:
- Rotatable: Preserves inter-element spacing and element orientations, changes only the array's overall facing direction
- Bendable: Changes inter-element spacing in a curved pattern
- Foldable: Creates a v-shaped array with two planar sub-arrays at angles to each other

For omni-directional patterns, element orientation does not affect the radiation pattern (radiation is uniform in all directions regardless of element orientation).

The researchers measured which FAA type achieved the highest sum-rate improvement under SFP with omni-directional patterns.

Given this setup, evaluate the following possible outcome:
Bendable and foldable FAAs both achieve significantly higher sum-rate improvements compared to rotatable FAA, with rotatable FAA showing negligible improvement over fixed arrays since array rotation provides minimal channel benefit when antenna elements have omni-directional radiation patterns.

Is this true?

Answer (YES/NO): NO